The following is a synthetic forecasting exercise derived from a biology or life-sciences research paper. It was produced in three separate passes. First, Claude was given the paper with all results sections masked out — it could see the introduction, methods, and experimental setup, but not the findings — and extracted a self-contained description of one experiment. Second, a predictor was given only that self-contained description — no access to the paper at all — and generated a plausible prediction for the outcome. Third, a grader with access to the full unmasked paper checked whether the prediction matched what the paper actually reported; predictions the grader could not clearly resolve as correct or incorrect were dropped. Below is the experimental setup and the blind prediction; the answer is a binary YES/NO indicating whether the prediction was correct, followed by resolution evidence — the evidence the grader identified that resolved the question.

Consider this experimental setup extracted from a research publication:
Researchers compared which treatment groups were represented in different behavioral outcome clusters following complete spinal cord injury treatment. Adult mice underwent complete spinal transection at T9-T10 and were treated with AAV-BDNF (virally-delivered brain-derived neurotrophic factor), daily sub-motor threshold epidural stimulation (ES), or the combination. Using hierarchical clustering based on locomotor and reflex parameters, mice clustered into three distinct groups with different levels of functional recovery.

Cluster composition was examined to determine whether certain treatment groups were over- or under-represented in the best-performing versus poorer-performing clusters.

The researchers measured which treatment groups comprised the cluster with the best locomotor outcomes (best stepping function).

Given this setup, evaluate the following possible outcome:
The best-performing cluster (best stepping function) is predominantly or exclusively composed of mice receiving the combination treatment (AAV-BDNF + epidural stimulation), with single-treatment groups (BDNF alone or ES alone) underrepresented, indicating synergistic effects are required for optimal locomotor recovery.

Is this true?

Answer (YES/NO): NO